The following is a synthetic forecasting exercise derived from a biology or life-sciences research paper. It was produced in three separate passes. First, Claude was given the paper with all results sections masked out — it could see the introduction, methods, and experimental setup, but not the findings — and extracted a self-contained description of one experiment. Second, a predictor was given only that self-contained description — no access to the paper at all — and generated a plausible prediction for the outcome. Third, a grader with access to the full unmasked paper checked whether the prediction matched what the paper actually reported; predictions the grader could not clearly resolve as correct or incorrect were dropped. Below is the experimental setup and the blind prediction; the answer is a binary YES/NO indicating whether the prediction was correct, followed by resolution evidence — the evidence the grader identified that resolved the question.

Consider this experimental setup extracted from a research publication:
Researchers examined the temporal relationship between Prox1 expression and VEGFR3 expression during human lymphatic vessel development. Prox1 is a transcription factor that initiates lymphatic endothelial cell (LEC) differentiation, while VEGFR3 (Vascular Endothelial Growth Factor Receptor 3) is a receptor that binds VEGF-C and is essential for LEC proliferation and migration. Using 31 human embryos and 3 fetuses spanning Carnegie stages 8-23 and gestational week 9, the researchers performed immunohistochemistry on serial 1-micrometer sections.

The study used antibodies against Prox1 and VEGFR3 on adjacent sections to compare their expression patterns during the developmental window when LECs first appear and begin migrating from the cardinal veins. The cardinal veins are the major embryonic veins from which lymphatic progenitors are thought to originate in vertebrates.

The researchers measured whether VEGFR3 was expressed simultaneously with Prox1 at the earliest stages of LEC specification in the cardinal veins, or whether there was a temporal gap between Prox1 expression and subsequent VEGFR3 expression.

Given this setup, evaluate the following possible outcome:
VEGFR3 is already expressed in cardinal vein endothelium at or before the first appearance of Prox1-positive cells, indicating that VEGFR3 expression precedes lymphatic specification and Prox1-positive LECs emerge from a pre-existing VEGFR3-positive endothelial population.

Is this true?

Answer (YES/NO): NO